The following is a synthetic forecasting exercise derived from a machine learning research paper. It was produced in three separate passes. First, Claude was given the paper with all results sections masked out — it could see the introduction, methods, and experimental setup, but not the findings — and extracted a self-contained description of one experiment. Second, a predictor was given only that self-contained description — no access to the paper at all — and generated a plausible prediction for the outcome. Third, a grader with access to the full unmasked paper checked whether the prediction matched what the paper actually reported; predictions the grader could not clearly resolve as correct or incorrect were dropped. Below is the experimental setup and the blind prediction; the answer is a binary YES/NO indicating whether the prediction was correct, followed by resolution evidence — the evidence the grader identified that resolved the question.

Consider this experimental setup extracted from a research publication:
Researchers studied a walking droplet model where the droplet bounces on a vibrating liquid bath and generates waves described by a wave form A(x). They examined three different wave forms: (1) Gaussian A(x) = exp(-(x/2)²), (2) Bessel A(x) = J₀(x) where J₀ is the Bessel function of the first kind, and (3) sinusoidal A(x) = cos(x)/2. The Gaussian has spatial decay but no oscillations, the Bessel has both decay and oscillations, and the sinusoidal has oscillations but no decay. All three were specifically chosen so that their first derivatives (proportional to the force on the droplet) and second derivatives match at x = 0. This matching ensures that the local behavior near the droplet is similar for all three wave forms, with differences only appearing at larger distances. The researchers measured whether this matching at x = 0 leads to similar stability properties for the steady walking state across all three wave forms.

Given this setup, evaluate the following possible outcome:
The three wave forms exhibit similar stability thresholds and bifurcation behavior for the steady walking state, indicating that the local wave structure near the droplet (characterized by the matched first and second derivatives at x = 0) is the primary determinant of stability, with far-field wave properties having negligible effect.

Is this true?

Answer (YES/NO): NO